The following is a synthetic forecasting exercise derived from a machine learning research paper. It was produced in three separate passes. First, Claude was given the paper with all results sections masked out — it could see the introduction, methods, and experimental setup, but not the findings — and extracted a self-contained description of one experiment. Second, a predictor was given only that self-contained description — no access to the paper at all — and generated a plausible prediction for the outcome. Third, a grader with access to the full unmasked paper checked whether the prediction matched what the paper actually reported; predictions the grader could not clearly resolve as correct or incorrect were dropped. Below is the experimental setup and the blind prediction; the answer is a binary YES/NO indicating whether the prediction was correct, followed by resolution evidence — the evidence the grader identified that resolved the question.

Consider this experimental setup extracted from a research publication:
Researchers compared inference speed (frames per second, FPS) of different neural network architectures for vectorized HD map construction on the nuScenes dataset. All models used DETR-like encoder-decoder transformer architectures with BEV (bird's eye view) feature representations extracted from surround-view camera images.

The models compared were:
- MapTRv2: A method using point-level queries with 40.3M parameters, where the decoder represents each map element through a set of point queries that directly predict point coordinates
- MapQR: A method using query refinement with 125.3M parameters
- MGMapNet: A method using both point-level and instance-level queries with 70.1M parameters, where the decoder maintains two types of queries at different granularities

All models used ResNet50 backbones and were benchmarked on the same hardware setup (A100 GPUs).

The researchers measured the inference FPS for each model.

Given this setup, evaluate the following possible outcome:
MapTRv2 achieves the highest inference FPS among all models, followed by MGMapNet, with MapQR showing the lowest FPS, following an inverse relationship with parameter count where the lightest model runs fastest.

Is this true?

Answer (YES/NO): NO